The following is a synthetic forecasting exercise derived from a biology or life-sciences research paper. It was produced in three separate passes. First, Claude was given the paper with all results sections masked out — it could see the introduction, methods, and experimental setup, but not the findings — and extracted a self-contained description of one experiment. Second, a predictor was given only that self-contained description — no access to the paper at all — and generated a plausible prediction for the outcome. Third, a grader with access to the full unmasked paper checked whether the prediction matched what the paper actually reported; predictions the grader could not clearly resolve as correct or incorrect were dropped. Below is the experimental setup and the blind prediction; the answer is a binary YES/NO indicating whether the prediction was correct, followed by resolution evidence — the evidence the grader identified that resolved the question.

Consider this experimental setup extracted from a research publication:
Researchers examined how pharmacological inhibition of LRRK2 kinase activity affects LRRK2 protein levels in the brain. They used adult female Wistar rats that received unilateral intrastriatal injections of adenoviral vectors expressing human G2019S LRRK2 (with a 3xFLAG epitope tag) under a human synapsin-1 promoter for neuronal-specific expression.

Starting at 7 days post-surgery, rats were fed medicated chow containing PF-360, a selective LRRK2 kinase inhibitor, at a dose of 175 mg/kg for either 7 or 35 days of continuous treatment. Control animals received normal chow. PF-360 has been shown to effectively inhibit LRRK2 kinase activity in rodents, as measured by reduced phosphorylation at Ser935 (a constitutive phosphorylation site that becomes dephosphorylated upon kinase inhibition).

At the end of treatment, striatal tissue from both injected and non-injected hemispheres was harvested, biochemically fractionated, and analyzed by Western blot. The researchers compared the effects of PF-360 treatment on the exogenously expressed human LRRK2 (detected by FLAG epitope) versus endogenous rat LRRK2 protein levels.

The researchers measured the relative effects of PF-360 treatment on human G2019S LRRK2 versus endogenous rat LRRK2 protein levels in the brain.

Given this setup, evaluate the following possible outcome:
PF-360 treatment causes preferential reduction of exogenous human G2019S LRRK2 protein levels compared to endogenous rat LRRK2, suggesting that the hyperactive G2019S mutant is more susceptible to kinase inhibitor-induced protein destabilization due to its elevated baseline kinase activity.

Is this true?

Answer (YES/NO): NO